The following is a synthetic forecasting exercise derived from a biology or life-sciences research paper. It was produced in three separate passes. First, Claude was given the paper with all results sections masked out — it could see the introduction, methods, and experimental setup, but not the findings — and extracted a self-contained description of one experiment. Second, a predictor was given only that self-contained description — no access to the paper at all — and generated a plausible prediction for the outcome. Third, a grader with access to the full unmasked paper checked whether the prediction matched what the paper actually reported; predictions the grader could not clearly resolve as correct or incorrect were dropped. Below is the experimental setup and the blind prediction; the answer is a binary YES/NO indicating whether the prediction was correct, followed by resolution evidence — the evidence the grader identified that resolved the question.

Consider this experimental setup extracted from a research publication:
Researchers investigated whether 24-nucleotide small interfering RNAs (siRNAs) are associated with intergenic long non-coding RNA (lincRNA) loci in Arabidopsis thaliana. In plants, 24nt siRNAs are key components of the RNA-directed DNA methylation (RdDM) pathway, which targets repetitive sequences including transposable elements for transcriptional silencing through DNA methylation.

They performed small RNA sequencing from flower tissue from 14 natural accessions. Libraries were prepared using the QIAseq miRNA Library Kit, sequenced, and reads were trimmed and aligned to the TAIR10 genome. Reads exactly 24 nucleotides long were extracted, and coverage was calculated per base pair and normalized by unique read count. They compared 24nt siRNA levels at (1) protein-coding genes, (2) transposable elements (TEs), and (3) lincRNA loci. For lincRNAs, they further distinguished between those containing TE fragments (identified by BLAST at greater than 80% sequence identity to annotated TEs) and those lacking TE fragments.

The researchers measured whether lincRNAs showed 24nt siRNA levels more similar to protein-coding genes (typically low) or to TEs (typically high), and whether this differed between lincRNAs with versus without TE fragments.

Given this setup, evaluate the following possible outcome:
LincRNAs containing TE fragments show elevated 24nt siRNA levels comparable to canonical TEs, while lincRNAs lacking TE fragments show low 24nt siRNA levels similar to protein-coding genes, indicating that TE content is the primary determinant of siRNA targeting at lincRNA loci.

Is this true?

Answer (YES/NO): YES